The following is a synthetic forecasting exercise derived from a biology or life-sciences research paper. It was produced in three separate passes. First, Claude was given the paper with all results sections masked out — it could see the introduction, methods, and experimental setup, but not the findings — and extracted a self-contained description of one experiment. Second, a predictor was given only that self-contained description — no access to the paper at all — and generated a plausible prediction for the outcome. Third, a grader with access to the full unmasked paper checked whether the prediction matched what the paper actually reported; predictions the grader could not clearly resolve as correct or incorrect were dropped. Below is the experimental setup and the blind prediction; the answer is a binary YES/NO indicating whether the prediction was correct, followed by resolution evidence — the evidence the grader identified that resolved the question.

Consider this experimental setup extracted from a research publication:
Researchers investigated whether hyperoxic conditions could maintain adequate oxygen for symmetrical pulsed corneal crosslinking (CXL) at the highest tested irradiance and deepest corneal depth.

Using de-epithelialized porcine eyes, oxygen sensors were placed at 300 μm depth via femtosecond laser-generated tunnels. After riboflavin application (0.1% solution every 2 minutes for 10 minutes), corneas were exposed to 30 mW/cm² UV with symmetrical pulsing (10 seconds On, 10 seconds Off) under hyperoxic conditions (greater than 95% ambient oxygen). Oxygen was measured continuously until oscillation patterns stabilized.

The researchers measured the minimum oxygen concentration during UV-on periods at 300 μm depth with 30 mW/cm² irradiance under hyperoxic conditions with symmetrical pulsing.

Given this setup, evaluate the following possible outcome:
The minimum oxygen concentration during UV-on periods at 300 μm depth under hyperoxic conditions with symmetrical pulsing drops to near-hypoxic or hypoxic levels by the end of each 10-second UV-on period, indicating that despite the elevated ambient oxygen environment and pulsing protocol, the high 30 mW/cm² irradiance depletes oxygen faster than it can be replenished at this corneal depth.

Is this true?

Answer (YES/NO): YES